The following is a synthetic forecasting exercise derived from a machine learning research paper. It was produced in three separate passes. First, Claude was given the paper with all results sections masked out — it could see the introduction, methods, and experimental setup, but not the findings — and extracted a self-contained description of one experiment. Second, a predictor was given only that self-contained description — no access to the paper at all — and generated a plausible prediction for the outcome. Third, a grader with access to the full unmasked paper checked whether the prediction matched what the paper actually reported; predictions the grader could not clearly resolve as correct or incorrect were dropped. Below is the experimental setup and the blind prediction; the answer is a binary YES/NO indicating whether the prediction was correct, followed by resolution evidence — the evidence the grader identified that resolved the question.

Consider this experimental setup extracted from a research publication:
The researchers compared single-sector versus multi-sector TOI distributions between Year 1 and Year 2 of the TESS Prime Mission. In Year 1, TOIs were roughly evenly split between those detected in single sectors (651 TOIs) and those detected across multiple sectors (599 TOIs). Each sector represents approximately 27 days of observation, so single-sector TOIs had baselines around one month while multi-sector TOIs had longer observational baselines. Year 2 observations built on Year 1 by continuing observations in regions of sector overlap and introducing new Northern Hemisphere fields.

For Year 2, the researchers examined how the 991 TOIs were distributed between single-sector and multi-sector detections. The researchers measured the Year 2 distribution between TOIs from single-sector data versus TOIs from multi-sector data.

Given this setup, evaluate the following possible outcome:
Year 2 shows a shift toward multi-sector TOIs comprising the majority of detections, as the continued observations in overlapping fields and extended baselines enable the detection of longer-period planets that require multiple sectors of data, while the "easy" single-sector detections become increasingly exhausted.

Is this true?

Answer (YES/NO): YES